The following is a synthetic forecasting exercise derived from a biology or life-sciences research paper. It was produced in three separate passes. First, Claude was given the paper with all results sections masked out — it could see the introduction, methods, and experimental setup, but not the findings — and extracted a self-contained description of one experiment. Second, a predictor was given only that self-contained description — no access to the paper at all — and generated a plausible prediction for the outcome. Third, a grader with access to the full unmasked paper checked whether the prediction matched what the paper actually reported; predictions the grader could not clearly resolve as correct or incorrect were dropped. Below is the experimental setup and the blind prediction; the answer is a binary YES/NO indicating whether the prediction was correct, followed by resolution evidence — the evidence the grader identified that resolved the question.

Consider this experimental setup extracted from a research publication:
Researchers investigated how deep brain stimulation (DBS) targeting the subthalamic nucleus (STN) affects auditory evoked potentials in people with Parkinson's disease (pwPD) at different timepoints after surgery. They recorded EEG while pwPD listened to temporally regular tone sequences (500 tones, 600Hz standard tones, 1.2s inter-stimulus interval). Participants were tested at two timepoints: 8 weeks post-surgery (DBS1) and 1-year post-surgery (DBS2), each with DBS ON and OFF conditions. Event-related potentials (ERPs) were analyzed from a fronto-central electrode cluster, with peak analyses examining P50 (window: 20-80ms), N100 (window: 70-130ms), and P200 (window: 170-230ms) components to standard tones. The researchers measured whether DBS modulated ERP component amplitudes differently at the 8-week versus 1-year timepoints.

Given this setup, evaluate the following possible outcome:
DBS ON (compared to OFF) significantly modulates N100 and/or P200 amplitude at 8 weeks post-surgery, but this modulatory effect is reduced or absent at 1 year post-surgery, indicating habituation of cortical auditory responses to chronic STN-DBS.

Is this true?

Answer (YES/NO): NO